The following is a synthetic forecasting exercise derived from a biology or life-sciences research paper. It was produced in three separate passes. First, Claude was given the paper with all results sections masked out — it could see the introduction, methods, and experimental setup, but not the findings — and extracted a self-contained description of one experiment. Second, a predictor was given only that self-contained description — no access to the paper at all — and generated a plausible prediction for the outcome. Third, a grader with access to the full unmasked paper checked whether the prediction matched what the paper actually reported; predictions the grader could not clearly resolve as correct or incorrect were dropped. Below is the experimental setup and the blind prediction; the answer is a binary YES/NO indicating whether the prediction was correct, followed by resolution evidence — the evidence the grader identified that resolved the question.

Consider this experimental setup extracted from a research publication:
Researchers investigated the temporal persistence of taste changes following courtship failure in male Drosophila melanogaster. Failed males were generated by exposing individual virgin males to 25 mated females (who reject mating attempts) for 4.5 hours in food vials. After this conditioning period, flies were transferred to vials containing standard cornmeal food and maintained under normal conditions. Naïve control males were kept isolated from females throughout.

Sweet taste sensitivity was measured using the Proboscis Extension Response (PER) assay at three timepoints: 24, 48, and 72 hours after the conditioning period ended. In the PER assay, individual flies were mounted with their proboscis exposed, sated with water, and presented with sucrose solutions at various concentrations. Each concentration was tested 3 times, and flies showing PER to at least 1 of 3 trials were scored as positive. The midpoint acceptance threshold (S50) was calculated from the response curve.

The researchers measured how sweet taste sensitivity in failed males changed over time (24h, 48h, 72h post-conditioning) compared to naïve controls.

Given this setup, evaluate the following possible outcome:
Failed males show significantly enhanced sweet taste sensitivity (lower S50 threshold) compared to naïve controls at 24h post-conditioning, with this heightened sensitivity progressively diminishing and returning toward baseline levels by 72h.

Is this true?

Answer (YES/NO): NO